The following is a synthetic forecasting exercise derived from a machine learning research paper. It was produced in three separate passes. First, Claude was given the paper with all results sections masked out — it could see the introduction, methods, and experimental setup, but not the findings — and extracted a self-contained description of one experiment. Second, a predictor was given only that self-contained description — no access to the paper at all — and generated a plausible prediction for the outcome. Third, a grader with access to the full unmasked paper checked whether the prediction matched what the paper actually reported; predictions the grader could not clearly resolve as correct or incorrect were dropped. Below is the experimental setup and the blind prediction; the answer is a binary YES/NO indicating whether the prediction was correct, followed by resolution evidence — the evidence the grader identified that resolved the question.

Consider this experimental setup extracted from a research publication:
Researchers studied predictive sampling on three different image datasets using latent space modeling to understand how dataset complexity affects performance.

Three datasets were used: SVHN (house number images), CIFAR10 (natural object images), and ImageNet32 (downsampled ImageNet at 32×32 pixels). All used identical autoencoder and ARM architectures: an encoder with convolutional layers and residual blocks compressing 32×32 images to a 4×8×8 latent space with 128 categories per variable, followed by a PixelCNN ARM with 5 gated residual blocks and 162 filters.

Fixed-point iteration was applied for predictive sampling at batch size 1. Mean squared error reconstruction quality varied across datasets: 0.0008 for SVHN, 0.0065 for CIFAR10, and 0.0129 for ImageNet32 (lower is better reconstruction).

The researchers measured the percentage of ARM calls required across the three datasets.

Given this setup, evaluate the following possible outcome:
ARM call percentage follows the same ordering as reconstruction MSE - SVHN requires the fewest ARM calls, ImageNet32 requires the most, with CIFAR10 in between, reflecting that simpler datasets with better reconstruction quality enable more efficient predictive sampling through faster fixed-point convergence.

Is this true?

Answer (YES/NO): NO